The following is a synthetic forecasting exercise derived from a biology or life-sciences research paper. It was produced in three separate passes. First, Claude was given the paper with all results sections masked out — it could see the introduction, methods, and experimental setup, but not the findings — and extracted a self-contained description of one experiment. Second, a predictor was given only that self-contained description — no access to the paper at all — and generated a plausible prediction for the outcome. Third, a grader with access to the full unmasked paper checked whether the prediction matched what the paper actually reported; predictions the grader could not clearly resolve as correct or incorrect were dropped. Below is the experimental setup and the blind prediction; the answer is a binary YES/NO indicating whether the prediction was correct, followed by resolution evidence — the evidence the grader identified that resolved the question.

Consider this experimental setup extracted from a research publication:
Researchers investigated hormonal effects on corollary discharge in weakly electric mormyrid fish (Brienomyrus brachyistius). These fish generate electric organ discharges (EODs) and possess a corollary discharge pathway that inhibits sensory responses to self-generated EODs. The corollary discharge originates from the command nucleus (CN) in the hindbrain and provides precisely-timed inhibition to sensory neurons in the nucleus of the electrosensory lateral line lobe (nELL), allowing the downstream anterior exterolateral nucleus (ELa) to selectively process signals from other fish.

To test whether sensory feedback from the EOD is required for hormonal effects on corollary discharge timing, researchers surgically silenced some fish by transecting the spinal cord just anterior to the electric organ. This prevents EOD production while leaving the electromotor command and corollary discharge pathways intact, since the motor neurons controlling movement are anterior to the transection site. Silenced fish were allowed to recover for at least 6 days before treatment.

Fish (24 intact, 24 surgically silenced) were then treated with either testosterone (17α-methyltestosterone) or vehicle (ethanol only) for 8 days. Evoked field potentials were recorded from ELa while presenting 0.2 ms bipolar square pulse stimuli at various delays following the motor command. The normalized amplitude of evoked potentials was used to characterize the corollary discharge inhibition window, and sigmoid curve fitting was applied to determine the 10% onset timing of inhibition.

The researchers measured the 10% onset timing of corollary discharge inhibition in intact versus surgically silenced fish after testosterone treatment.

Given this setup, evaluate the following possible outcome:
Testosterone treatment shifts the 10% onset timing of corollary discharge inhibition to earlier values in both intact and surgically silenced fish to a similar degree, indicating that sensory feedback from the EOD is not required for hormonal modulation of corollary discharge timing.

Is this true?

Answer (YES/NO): NO